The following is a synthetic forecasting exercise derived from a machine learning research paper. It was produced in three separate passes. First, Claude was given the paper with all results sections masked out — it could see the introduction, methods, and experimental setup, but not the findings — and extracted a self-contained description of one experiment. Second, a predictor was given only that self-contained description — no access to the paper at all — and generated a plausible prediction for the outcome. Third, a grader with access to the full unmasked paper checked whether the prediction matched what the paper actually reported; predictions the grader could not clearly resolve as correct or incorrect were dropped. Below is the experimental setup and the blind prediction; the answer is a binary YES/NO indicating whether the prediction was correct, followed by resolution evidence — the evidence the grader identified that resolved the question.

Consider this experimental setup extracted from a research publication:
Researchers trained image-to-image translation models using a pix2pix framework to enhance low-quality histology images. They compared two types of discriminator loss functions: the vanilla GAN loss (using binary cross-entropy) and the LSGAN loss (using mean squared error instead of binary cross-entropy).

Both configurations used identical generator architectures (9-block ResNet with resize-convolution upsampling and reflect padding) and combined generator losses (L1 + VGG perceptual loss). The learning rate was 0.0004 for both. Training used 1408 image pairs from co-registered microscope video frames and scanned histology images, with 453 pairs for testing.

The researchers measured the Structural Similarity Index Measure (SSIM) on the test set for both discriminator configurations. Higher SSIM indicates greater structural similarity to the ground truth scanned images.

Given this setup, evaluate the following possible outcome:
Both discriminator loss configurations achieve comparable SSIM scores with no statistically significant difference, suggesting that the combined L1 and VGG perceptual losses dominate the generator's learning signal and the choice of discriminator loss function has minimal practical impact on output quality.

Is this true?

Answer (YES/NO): NO